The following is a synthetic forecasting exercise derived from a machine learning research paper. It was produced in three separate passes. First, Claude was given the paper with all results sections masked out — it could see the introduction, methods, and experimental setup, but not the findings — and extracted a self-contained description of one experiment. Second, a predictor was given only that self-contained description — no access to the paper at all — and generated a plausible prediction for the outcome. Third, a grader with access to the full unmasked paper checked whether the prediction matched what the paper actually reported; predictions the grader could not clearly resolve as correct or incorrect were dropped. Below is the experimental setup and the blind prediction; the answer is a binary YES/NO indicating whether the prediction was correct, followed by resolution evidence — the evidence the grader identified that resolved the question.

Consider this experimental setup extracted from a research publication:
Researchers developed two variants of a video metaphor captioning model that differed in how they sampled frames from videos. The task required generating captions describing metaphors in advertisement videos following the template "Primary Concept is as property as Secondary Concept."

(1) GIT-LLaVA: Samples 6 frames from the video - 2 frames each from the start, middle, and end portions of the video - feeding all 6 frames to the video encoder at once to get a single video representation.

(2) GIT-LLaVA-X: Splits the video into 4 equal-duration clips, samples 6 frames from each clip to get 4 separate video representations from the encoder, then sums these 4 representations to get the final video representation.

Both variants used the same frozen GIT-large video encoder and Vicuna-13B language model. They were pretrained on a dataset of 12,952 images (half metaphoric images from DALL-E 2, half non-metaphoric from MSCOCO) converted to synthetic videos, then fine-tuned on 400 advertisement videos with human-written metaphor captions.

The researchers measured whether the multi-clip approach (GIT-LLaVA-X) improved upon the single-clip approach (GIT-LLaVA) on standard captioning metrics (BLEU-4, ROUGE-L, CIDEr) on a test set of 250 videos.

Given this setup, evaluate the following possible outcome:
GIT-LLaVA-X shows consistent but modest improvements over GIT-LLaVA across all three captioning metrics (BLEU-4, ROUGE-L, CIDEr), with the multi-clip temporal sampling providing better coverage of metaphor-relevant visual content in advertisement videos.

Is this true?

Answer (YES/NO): NO